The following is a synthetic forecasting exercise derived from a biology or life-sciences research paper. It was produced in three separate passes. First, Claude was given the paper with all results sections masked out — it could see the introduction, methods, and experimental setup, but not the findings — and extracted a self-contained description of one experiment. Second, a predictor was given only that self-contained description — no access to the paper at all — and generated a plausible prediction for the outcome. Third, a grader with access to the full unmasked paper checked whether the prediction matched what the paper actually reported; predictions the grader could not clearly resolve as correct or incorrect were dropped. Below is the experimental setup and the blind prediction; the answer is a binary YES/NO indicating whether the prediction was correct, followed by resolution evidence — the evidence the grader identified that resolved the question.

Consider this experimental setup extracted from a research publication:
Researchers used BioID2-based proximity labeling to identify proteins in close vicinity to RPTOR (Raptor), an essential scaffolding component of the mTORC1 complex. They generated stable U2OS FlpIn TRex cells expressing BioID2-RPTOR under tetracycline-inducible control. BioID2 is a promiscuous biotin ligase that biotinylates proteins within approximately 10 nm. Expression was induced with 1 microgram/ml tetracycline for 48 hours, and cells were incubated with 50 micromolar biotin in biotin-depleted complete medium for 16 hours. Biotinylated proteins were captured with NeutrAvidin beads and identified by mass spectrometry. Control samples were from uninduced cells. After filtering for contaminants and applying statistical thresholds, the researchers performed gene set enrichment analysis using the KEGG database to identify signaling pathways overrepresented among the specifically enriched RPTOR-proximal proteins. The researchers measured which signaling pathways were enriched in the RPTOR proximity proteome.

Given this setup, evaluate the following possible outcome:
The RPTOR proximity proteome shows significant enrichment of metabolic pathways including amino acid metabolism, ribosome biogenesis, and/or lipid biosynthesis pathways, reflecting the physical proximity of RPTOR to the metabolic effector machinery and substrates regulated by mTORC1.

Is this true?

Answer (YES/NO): NO